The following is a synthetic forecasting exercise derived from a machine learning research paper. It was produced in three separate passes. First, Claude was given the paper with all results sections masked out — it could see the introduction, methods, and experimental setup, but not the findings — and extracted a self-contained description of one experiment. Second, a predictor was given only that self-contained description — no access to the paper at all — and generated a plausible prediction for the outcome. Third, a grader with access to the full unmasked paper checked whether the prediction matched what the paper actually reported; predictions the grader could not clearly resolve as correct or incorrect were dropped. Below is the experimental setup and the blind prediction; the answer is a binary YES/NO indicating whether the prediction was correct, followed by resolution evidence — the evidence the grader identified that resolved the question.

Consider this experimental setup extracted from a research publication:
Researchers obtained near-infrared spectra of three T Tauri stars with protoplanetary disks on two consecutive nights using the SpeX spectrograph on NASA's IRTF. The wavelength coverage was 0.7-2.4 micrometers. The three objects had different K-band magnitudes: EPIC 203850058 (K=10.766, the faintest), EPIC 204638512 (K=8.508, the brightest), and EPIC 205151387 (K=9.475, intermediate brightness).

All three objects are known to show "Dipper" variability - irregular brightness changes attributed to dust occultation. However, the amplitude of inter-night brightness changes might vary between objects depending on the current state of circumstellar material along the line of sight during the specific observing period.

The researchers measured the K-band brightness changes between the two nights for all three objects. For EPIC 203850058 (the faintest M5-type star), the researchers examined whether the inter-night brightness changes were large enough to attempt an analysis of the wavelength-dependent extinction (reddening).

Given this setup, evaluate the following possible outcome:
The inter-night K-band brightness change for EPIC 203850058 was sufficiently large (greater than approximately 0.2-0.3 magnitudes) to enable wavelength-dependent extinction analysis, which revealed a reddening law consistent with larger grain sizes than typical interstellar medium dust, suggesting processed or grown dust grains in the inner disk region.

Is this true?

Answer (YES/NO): NO